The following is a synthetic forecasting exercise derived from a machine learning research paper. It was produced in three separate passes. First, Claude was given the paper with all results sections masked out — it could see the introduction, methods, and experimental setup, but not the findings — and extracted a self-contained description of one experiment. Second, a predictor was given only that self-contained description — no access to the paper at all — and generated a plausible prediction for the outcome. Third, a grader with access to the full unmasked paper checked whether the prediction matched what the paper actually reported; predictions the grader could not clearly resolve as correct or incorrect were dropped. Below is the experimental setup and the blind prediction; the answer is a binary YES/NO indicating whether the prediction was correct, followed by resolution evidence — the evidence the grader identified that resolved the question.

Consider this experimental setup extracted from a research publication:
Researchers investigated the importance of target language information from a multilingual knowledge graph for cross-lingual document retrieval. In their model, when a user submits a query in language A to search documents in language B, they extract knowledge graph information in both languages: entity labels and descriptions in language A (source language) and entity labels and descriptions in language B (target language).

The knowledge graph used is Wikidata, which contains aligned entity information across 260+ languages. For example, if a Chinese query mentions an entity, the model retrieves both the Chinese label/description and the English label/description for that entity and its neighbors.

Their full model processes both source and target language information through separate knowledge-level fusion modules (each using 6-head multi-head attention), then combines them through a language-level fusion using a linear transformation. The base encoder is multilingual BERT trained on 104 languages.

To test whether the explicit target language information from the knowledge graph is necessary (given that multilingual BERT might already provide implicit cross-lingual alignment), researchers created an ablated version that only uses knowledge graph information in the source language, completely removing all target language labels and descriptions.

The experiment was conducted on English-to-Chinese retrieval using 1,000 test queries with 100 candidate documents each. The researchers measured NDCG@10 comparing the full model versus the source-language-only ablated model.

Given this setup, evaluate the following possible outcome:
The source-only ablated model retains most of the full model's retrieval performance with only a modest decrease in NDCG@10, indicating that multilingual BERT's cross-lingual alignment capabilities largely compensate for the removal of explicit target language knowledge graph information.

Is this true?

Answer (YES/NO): NO